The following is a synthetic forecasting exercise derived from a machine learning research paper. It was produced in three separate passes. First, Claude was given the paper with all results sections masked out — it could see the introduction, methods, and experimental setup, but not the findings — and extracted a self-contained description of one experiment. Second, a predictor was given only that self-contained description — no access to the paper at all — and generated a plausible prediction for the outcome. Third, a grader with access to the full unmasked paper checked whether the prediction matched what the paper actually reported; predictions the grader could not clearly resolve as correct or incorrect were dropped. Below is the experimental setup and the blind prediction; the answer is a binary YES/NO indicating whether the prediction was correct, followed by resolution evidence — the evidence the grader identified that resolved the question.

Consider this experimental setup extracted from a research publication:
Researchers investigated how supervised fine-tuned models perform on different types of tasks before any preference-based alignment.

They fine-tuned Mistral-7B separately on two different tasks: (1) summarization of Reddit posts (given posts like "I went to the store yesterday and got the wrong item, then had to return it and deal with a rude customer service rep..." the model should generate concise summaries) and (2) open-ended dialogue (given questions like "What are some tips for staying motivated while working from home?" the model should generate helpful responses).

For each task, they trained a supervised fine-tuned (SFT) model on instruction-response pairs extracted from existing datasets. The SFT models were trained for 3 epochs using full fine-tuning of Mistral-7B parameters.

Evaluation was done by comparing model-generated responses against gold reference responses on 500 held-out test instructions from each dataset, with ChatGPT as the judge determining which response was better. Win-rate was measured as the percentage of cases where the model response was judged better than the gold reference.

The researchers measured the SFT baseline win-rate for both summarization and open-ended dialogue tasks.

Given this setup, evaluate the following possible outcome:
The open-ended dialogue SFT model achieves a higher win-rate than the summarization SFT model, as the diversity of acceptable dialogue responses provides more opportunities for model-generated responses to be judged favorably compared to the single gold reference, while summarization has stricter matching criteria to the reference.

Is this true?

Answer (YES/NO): YES